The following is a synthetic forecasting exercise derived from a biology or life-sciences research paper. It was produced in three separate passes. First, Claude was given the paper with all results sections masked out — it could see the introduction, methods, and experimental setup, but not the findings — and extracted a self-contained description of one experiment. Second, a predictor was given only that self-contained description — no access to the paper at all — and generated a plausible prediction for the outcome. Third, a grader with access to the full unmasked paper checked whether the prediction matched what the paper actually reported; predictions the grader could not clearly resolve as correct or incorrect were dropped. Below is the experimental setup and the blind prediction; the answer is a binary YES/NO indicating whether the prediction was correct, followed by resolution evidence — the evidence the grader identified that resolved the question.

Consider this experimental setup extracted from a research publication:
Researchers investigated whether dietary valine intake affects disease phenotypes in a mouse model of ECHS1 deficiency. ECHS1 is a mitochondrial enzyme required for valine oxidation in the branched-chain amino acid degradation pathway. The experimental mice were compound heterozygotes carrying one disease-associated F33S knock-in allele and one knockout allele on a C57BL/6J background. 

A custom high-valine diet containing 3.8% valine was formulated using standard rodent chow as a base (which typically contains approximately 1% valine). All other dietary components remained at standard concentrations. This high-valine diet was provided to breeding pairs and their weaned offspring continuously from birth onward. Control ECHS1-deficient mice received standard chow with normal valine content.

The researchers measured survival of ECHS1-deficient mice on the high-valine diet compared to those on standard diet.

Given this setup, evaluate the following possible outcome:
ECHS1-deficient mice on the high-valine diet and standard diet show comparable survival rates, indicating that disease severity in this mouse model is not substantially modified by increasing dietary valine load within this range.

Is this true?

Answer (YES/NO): NO